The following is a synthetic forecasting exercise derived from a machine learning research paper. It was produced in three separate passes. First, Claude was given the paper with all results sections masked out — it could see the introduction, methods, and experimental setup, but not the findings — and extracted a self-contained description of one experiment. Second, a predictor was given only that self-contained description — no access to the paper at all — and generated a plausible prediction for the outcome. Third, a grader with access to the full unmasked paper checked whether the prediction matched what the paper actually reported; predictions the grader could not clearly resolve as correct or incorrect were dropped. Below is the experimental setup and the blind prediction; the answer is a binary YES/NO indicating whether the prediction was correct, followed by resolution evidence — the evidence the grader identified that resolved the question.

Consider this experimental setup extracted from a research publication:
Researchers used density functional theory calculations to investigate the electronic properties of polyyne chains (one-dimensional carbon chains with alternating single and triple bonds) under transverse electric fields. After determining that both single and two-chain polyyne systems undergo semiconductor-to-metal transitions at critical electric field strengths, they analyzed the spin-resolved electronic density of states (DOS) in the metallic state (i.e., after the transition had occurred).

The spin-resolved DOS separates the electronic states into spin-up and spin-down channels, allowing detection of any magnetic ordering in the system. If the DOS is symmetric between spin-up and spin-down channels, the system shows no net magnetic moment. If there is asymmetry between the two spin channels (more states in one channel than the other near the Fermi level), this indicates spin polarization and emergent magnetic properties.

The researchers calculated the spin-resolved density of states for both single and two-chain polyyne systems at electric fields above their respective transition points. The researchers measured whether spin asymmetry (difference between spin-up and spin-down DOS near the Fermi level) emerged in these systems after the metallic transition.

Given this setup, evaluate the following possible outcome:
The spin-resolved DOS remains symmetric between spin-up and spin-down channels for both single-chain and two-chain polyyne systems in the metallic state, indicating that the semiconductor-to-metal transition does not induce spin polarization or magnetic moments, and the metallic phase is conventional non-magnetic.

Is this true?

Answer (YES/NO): NO